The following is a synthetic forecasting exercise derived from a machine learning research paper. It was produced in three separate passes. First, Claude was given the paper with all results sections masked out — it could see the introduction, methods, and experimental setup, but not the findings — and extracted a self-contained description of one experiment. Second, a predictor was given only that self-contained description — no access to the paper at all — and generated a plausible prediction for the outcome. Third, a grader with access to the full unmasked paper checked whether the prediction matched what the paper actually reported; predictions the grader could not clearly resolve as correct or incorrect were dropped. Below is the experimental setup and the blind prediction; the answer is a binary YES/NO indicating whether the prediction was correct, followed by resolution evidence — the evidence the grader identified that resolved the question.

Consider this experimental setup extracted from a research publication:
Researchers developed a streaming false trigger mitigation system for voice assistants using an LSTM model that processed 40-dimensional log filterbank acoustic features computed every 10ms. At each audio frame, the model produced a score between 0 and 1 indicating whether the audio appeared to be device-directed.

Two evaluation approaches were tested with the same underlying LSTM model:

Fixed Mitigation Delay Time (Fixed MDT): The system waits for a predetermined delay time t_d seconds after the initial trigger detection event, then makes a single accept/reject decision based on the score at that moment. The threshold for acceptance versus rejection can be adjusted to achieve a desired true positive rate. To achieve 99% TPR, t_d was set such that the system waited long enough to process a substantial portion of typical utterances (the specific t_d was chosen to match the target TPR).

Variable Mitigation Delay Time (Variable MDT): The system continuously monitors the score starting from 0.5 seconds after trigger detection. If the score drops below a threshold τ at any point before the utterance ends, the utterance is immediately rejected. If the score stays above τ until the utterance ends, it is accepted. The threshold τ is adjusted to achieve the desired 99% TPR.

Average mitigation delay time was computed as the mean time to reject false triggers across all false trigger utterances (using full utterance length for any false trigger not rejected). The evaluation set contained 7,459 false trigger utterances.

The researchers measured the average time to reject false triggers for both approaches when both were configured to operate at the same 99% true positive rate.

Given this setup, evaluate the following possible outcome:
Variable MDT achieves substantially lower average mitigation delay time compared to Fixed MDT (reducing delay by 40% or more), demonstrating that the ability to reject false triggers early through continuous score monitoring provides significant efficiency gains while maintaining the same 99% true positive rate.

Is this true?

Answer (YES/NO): YES